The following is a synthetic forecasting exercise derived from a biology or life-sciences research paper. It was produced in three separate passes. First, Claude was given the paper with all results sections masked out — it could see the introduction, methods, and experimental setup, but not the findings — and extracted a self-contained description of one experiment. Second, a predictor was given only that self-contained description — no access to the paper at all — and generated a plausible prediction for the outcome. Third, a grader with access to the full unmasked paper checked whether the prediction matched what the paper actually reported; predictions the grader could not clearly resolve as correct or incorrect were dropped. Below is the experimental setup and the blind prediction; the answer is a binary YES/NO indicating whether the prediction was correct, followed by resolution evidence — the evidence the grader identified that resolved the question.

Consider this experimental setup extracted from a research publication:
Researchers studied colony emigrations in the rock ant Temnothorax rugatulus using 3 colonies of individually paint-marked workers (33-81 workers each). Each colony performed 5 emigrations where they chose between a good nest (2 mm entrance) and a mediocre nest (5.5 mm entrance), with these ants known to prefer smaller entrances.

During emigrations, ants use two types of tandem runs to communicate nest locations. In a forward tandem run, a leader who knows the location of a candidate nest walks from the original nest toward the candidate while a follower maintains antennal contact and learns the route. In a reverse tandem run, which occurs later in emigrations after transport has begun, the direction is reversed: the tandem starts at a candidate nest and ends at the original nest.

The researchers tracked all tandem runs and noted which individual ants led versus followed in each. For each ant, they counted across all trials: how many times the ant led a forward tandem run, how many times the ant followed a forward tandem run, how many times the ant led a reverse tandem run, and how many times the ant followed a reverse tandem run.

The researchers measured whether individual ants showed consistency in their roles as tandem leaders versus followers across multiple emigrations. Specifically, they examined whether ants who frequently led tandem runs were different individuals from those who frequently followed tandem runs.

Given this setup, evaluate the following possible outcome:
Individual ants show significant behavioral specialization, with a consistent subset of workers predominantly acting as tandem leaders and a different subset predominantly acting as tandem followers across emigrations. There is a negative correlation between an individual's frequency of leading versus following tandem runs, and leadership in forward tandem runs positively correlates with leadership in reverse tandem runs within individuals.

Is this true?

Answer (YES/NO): NO